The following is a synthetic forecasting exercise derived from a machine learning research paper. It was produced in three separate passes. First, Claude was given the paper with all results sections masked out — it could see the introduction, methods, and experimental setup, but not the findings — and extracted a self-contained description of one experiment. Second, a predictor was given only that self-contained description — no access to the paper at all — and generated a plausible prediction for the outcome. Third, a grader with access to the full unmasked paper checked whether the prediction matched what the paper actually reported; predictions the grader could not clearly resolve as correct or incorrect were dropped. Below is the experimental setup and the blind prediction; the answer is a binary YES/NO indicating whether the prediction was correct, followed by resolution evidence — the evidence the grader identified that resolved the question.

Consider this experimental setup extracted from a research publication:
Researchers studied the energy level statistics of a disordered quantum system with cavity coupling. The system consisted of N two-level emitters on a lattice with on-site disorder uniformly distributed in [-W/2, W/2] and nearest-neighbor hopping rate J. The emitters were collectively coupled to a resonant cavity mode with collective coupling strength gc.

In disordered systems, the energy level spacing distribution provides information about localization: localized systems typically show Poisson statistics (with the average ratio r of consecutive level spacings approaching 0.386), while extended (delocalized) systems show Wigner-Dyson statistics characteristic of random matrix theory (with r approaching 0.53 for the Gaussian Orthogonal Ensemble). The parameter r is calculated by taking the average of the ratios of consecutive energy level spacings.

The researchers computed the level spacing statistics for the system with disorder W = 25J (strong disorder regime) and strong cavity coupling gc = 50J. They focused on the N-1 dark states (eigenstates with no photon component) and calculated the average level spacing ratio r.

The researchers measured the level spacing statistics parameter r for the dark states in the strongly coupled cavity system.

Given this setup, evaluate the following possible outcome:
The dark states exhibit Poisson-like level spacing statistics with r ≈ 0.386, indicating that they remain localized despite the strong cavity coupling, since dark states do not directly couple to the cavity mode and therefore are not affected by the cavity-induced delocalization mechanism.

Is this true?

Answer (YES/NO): NO